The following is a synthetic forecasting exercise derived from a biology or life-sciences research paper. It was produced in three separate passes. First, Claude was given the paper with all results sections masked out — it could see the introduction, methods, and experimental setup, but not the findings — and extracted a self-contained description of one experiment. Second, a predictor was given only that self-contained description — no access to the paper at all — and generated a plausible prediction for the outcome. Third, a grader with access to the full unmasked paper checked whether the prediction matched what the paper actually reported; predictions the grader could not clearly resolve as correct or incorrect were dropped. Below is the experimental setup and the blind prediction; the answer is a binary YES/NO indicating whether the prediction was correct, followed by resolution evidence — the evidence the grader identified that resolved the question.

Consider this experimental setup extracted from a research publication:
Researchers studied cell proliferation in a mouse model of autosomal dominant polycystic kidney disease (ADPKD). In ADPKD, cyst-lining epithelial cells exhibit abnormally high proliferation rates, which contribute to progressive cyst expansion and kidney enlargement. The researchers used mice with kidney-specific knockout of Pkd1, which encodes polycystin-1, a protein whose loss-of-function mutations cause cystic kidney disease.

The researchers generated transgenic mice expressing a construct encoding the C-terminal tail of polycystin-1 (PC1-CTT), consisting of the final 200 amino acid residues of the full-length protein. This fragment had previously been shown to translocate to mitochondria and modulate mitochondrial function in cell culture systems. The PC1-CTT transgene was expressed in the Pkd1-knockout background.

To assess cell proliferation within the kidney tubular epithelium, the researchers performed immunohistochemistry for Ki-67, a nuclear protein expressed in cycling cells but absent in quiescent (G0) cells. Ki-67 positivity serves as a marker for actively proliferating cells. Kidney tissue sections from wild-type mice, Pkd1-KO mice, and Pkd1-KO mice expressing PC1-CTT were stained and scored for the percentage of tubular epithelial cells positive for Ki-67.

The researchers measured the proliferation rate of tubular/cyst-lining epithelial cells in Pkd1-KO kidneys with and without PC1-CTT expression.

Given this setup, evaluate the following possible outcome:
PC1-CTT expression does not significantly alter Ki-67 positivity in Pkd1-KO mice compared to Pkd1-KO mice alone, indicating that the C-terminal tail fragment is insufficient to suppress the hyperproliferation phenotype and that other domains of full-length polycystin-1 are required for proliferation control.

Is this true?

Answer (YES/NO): NO